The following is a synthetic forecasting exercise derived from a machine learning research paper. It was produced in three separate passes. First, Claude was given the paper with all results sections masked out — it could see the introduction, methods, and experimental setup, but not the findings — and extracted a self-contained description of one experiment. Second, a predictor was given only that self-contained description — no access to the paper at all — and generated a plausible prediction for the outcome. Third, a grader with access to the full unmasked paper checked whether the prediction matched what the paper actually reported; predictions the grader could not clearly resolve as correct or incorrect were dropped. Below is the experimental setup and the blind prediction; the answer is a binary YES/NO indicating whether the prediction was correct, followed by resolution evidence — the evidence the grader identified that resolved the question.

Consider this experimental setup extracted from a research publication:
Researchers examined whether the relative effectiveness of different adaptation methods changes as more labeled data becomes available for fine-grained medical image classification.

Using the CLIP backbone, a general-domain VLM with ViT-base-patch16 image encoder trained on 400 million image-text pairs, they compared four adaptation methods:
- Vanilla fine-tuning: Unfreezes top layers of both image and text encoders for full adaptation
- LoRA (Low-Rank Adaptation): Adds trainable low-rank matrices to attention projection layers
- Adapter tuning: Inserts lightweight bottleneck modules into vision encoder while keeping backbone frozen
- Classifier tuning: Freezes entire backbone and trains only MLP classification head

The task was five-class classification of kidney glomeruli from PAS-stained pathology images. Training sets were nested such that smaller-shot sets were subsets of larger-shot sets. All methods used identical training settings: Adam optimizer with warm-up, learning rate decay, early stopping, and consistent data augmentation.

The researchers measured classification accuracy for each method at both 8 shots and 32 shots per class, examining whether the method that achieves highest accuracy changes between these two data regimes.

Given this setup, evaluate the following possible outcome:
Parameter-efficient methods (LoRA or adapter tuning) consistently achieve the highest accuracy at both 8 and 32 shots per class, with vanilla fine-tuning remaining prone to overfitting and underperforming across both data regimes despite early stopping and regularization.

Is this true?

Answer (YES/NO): NO